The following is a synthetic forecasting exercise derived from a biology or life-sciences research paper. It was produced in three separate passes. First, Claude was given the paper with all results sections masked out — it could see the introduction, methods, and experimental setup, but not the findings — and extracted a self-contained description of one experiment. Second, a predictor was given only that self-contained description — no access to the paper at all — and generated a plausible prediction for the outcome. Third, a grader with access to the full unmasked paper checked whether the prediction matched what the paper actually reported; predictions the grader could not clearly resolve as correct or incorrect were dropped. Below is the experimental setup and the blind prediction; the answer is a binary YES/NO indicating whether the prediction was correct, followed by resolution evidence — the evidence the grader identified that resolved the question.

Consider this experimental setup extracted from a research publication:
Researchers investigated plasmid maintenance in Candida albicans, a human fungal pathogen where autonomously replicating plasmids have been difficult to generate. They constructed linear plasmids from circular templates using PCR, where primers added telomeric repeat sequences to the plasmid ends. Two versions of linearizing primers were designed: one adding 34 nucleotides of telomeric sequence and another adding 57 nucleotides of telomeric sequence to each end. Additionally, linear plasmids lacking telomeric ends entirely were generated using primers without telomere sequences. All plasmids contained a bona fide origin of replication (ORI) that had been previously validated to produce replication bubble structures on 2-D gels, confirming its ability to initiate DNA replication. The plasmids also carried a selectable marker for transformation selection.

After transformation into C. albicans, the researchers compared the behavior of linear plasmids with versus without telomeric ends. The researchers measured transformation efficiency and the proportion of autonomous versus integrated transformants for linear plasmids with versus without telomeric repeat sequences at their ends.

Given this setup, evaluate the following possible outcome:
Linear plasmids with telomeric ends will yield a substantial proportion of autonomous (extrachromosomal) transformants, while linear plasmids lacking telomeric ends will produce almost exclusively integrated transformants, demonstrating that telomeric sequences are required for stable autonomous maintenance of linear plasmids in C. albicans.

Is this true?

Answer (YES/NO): NO